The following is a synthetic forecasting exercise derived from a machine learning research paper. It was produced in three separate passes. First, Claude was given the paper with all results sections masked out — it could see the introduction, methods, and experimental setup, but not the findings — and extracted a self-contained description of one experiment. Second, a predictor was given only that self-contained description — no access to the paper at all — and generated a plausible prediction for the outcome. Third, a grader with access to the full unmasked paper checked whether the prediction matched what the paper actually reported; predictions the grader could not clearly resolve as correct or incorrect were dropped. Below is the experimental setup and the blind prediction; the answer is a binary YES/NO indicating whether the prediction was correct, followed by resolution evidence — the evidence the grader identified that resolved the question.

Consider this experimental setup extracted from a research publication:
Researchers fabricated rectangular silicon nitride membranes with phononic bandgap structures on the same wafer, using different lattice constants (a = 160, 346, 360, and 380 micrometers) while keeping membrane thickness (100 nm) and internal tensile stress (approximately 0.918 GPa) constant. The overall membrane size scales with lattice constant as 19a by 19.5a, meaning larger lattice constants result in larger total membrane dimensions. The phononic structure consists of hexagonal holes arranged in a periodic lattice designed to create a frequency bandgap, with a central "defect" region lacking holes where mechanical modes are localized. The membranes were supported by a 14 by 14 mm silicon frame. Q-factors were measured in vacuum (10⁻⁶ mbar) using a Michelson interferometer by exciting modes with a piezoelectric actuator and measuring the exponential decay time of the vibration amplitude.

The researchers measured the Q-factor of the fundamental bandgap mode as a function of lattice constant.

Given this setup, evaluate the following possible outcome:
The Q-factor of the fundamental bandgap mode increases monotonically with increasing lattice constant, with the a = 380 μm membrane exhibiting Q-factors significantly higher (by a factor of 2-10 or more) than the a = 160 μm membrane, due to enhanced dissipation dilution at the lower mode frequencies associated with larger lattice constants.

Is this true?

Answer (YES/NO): NO